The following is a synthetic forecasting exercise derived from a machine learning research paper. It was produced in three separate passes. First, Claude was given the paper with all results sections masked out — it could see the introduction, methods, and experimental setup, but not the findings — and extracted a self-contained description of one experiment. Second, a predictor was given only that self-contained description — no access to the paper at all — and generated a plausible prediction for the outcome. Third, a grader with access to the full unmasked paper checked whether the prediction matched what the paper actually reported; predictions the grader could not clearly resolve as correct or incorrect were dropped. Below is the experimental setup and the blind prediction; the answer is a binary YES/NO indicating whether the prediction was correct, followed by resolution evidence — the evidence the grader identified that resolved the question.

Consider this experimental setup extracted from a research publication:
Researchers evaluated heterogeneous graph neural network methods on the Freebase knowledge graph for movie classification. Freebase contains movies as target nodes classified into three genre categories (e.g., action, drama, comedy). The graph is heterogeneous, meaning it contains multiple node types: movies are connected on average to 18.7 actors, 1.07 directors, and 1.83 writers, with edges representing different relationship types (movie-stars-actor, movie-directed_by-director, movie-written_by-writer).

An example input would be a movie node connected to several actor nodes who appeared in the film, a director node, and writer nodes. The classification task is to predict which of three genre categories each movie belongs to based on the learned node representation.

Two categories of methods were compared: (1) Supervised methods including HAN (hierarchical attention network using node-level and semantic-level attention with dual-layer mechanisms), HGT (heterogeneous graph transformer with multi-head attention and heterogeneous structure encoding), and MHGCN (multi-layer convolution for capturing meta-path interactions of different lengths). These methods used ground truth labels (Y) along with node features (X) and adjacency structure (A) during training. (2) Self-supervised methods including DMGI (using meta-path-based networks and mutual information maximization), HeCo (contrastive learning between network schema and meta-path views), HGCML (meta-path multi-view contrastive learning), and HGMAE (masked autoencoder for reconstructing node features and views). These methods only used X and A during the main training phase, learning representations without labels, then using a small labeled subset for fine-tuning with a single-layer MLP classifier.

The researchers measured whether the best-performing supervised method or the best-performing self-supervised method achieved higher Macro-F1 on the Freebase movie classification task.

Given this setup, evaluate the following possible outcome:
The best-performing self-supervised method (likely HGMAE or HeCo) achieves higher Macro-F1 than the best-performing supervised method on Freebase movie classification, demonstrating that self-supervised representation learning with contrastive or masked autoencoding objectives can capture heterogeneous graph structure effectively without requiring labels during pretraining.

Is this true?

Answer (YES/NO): YES